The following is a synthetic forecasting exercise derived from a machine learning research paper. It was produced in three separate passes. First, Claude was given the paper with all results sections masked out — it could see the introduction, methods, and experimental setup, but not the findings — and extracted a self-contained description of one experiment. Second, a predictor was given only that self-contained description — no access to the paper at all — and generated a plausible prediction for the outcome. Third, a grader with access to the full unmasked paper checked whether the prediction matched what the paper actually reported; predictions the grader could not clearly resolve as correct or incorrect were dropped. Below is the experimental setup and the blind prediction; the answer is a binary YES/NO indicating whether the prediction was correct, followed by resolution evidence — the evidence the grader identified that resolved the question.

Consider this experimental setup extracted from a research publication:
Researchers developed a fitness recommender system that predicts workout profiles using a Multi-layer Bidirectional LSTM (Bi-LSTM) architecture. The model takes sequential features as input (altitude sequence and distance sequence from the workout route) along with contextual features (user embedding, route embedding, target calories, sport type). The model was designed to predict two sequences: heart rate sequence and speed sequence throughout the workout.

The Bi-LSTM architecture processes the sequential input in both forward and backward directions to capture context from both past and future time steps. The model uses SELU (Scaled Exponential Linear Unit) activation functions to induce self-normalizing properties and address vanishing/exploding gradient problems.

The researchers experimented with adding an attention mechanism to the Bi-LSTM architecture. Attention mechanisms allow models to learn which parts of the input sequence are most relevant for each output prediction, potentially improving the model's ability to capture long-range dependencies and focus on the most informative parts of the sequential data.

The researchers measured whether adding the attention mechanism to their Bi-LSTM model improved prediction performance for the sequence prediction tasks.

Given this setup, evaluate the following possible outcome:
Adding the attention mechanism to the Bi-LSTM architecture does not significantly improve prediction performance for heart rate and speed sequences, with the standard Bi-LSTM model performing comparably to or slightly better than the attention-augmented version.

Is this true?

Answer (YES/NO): NO